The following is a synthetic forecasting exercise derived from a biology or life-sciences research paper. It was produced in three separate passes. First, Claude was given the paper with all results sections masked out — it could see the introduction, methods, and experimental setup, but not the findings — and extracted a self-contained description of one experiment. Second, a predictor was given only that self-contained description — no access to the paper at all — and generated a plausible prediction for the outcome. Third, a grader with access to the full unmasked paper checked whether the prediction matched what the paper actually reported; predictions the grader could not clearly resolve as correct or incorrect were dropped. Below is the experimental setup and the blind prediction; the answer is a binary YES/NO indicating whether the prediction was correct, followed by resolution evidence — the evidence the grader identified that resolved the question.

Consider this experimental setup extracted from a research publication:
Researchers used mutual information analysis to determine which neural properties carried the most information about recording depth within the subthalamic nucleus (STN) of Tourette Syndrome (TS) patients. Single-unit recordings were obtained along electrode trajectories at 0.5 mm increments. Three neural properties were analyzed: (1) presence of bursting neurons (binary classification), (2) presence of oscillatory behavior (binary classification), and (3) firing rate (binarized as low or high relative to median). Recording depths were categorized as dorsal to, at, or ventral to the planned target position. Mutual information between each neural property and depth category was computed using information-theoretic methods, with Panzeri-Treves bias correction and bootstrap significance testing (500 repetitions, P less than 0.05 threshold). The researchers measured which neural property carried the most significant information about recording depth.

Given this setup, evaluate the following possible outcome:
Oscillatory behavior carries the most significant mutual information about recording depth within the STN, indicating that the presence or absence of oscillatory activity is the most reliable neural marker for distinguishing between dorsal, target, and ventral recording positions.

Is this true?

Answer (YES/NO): NO